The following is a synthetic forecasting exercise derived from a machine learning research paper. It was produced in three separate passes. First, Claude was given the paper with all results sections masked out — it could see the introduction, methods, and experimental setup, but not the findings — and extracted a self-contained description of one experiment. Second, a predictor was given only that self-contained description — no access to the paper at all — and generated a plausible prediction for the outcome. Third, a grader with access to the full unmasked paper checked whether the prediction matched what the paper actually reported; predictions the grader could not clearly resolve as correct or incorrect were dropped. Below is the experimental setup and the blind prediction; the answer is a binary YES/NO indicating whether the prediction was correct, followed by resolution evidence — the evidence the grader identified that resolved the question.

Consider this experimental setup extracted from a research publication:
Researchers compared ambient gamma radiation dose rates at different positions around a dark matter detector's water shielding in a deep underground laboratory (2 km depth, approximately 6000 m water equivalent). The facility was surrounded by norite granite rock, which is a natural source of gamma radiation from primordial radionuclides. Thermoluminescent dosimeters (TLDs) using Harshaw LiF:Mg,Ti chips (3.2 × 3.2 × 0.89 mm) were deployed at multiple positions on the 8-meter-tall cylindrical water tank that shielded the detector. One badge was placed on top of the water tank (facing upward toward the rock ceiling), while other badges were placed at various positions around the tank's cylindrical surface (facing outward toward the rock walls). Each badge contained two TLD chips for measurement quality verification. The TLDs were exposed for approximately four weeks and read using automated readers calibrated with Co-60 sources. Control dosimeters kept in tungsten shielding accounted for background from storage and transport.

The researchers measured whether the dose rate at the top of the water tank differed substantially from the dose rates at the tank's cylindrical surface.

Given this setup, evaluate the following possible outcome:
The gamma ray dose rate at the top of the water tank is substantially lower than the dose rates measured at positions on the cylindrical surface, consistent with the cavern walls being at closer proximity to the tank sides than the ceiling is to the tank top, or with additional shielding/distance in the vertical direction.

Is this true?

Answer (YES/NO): NO